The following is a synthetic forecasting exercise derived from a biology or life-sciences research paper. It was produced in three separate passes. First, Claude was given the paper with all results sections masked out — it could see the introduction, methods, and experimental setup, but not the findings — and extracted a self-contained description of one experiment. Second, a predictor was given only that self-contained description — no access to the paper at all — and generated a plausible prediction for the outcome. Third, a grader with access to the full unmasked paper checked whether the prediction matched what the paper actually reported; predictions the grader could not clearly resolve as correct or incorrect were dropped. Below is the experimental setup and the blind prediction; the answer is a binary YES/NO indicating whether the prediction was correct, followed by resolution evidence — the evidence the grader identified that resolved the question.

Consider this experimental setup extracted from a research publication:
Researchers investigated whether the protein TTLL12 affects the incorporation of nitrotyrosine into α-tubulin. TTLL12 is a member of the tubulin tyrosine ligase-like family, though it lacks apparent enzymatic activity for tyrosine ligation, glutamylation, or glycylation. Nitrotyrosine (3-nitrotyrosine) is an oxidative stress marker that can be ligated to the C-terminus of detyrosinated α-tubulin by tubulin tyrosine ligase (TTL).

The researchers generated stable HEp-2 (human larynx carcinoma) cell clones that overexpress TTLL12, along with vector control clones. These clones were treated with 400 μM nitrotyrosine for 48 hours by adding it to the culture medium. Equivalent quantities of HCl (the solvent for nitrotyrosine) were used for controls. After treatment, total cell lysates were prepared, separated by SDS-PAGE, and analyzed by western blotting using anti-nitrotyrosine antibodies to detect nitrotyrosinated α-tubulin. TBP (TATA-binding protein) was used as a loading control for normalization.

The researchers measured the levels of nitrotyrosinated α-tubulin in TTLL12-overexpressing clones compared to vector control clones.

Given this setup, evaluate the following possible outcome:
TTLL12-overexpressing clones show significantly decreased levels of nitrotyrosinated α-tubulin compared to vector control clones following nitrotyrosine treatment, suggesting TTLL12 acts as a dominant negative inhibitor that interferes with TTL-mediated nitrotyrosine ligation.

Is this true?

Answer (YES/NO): YES